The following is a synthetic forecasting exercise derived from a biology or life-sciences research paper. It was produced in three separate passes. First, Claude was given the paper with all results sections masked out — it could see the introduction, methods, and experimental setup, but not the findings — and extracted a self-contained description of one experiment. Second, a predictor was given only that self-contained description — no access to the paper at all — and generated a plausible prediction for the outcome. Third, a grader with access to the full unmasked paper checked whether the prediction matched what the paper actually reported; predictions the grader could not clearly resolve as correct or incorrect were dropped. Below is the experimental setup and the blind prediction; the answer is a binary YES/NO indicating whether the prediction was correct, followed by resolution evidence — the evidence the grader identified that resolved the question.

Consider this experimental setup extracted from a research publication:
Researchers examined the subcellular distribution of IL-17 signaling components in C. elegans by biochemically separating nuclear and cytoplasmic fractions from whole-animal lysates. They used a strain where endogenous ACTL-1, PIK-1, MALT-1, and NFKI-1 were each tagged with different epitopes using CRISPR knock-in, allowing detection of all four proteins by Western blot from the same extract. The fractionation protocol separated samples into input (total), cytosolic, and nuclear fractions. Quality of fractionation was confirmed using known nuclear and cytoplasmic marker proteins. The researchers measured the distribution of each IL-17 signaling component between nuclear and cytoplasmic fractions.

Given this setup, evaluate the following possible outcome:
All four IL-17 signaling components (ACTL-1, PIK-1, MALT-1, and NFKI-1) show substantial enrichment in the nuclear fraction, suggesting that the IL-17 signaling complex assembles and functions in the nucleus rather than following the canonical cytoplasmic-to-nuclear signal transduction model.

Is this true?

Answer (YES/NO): NO